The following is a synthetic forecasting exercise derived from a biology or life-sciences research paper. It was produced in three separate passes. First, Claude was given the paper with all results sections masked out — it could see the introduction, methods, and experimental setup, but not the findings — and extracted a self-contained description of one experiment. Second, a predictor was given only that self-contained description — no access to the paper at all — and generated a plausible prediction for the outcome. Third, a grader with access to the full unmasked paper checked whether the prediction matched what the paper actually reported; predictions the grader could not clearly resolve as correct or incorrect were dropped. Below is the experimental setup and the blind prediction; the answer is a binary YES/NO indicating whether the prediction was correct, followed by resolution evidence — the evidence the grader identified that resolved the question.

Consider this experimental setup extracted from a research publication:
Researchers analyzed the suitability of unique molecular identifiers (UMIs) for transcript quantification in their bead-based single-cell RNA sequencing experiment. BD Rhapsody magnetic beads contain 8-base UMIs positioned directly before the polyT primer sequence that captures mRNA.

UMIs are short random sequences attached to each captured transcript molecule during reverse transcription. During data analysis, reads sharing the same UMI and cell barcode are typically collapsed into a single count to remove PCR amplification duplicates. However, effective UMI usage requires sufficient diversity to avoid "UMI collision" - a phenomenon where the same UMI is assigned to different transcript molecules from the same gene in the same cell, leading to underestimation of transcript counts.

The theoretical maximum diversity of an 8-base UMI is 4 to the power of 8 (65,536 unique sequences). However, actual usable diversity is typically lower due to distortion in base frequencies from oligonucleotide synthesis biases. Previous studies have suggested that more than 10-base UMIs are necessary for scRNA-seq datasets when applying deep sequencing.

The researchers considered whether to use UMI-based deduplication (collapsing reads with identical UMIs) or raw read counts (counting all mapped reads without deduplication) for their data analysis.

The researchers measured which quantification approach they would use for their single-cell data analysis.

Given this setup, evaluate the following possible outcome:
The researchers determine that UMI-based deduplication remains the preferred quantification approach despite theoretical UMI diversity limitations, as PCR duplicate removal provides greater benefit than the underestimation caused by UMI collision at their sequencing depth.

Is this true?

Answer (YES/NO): NO